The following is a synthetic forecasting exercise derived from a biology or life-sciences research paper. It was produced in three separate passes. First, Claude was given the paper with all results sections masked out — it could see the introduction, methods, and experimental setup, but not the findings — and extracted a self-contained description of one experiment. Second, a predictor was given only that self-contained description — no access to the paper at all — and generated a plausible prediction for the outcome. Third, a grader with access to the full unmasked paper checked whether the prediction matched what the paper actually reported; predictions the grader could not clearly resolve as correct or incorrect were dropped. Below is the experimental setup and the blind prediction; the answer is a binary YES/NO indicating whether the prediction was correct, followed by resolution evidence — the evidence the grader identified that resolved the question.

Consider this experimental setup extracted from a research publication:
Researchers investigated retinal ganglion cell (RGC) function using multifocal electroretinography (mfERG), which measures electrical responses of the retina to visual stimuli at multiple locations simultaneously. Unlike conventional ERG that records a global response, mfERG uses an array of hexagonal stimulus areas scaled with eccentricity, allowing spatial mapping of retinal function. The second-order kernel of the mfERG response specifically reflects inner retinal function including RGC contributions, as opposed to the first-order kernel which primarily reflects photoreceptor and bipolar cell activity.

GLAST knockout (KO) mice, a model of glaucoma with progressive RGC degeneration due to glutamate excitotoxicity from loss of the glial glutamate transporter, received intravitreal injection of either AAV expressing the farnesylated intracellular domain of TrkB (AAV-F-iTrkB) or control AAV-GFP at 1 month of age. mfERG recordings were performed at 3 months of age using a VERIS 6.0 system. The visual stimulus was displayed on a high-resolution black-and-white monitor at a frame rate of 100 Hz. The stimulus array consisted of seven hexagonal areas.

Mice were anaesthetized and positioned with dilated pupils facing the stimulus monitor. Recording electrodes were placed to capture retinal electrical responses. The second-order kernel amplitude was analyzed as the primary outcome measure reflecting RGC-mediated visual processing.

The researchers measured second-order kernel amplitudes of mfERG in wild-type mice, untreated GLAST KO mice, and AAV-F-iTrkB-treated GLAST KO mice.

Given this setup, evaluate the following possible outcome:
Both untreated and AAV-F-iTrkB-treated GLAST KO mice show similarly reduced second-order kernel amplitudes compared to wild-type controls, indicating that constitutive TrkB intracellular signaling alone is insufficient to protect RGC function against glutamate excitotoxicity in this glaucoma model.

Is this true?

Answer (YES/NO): NO